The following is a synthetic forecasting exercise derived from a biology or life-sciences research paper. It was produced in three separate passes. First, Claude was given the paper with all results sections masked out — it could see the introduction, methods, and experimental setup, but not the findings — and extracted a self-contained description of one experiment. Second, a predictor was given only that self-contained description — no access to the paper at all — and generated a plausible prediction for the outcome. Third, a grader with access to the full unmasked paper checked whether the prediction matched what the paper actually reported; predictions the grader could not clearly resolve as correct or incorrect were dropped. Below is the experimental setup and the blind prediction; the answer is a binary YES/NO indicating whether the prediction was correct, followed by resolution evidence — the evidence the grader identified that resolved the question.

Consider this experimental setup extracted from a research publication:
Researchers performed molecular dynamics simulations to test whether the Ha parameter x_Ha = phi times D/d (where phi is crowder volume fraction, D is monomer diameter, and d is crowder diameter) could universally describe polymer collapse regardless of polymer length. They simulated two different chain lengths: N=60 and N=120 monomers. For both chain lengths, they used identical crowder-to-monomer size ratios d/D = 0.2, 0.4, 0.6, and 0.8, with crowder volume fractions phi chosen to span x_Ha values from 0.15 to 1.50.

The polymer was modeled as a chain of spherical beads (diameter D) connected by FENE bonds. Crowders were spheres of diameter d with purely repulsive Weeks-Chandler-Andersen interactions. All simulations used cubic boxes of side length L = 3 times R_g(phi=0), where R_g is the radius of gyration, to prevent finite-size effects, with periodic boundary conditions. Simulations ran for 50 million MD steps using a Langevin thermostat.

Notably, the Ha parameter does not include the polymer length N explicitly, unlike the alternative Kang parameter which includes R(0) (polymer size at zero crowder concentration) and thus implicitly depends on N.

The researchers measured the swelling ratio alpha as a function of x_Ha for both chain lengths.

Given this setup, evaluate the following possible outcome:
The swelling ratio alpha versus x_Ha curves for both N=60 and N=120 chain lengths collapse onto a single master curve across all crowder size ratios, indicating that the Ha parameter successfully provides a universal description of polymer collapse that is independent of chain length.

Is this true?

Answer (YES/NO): NO